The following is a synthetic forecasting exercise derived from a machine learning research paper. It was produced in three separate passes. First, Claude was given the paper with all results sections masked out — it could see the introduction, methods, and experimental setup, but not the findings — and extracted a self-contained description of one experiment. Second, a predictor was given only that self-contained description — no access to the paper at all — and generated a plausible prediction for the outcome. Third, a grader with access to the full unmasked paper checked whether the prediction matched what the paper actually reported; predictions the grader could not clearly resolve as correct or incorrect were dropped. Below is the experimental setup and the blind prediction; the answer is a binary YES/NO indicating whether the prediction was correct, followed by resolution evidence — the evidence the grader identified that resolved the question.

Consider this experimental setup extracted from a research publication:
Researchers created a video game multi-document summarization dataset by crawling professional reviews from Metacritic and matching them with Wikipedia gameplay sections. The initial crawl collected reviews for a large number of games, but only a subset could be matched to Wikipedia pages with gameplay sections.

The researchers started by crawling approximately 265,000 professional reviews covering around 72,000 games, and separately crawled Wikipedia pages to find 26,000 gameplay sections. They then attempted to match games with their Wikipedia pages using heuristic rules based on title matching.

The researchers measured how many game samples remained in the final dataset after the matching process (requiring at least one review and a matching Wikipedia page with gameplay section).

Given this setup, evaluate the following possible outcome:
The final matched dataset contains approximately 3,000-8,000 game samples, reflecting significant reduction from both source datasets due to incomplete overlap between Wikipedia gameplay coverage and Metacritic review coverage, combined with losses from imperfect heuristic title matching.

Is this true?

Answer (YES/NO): NO